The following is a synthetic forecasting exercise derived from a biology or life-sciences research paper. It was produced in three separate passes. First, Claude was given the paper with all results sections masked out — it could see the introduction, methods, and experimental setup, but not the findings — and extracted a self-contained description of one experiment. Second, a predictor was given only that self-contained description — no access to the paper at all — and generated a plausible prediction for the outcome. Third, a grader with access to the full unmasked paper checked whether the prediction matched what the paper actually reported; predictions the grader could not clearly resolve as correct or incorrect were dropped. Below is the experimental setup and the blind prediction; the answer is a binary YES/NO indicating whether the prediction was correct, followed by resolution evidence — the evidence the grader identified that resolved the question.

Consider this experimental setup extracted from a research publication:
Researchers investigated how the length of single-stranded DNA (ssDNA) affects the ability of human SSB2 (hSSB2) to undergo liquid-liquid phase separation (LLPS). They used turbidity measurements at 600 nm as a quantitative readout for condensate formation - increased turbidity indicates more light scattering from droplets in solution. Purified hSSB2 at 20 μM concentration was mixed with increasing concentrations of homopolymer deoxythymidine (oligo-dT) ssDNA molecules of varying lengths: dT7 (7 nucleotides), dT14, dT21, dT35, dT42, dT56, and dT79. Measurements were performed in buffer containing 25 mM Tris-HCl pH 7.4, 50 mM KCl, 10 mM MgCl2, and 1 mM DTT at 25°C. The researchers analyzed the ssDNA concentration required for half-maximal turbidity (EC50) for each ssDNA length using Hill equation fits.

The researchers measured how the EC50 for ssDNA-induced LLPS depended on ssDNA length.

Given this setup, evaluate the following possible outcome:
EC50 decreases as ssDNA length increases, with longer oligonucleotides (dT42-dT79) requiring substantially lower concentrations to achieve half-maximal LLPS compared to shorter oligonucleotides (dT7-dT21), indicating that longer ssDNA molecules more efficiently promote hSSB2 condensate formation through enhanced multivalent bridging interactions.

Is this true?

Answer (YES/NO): NO